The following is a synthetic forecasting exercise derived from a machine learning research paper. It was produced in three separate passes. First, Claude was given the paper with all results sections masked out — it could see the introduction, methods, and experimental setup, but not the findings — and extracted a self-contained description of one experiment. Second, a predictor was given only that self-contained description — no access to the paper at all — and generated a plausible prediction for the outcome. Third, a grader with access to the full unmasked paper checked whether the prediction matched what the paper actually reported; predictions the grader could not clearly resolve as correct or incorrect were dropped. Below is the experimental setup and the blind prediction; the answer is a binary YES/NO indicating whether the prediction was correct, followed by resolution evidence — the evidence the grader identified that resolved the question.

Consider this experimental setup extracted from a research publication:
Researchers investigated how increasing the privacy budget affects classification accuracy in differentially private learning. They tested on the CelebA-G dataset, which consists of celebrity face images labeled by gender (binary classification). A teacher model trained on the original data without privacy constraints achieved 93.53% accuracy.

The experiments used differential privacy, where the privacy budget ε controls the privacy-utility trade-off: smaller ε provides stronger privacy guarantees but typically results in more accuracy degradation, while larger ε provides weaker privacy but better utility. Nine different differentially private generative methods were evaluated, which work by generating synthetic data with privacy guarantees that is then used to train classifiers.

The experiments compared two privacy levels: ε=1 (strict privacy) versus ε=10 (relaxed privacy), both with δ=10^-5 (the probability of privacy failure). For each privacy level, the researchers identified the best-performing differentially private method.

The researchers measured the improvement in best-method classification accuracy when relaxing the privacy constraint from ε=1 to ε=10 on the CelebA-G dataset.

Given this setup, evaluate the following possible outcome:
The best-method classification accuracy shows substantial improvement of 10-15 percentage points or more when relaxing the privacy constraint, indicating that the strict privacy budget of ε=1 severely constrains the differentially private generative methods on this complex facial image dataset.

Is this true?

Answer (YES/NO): YES